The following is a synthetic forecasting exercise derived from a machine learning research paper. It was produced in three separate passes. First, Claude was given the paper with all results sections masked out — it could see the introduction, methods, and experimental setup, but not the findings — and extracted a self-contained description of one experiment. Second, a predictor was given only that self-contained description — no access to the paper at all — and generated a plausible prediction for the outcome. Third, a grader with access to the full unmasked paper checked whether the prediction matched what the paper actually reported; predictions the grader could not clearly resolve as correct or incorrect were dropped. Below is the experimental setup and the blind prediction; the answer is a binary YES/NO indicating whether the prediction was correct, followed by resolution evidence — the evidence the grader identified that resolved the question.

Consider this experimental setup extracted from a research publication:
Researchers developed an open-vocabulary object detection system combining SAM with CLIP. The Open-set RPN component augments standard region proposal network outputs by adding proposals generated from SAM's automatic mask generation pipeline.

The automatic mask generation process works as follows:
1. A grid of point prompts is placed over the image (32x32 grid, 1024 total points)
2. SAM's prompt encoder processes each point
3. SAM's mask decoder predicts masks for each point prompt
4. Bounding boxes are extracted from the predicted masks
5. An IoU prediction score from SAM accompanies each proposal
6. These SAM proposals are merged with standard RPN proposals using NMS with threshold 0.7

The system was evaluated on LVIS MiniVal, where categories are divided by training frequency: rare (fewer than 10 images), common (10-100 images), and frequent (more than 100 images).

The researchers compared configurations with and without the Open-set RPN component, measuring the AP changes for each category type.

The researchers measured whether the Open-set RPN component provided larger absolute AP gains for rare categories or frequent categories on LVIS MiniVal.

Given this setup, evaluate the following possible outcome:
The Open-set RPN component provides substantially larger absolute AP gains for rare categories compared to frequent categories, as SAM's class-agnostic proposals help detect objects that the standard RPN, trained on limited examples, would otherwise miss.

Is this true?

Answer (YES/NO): NO